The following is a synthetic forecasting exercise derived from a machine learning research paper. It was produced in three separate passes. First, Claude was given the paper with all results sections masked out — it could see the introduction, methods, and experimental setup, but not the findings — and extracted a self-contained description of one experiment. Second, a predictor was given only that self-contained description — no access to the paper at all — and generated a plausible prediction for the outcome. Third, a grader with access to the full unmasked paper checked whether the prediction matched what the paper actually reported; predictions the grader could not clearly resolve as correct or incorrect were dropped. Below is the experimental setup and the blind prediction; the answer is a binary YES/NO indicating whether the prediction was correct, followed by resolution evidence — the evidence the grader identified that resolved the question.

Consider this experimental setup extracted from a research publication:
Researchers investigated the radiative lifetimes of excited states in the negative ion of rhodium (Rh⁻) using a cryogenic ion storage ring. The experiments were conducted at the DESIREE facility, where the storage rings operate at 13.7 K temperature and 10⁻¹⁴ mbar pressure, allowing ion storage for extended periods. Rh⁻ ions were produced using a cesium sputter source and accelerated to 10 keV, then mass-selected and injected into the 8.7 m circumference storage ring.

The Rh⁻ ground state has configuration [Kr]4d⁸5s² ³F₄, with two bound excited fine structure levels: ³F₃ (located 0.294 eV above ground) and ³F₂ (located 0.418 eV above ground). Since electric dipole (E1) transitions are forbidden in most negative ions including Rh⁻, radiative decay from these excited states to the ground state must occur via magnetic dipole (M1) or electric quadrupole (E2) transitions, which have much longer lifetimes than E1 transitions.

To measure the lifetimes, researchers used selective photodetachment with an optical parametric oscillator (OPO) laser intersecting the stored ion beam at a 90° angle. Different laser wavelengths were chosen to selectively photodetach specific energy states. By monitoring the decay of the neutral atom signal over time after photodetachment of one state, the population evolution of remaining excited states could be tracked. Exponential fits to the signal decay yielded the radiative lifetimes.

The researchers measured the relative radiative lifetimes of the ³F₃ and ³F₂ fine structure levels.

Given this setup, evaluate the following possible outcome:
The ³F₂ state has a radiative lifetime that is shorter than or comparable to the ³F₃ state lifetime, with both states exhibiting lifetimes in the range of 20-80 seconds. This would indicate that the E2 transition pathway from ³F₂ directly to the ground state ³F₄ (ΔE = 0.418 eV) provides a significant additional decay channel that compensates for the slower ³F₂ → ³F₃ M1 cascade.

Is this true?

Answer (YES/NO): NO